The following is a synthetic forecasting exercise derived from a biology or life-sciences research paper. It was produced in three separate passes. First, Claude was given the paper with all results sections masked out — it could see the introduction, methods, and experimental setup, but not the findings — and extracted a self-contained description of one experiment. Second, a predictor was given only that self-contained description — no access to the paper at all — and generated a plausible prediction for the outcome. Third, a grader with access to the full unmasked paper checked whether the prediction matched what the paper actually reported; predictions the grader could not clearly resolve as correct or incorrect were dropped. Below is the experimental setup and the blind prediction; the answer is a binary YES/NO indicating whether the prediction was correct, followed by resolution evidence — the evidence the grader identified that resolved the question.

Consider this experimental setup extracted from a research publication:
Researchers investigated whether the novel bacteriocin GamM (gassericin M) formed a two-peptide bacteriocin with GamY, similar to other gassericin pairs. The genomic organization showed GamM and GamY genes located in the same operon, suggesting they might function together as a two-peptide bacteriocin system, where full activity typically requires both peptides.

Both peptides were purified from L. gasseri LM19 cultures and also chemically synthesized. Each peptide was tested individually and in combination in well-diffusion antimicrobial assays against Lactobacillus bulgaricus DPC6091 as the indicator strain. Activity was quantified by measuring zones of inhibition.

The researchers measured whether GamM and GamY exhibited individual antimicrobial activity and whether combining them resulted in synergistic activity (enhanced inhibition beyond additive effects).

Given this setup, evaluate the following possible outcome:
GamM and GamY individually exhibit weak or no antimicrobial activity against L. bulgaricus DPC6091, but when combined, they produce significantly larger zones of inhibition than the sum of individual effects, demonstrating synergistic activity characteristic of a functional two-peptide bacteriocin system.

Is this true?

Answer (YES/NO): NO